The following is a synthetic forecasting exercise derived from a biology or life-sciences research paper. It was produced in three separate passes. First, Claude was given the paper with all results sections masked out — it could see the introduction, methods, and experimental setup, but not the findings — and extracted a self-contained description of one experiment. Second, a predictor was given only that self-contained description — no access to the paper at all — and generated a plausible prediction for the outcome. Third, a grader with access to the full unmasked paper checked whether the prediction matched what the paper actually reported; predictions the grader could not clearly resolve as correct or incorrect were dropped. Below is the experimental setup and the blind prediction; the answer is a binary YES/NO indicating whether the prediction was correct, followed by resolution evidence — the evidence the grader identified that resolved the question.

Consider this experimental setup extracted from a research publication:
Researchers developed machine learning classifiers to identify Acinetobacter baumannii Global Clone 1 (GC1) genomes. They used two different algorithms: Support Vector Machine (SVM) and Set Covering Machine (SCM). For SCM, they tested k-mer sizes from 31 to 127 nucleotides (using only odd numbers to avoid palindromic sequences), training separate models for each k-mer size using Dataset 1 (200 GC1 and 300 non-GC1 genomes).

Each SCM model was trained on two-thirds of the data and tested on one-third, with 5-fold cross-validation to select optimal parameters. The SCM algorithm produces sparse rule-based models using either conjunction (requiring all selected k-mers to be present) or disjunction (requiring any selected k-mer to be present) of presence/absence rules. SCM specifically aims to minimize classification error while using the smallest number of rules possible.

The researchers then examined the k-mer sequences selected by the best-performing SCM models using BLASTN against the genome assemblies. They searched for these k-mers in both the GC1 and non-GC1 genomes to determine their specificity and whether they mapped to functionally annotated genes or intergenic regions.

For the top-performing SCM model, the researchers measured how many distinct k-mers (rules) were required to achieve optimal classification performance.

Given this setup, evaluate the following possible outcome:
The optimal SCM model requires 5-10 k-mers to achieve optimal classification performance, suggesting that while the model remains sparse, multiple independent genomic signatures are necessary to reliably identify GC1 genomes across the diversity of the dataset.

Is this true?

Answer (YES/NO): NO